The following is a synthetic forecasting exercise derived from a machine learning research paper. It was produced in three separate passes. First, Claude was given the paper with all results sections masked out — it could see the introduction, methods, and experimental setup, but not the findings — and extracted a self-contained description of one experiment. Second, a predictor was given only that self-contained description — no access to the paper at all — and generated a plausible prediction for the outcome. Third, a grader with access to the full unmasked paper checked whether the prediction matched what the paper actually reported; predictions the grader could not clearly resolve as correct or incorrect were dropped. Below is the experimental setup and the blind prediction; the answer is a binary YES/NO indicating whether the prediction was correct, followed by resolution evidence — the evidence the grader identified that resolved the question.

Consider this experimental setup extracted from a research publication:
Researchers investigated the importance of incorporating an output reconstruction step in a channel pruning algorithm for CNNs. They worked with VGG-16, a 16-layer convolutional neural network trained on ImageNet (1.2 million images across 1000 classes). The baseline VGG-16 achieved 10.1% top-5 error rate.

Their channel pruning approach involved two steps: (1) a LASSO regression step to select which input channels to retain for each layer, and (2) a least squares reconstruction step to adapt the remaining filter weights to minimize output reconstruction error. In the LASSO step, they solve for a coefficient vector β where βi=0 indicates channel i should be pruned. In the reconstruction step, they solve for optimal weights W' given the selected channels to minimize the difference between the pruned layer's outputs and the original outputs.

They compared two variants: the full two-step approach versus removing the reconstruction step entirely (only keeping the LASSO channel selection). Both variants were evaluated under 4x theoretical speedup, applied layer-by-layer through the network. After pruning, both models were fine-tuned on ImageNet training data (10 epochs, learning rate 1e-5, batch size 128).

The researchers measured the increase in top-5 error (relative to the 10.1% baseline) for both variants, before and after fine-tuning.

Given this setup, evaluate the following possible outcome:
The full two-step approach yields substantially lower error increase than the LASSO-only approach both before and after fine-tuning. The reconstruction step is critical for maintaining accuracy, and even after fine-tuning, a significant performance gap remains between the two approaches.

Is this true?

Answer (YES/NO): YES